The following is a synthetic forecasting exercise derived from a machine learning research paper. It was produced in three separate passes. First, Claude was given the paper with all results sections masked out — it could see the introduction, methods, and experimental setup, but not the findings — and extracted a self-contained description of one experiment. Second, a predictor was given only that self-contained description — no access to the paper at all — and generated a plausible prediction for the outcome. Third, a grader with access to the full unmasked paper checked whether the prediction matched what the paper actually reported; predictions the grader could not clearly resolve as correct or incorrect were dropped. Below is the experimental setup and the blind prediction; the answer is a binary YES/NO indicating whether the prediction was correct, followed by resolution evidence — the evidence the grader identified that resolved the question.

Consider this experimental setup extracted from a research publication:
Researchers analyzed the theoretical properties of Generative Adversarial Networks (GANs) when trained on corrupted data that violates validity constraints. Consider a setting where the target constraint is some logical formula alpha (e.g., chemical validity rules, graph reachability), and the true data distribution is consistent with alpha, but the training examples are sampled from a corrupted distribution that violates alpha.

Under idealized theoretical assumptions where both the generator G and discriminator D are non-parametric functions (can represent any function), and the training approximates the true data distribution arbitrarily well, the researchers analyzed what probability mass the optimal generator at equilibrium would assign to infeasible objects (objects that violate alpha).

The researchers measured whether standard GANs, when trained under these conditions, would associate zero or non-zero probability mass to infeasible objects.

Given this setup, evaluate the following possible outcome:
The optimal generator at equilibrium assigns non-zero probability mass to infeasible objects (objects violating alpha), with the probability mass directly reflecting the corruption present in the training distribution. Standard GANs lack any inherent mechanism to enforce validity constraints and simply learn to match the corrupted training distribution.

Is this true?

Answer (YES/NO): YES